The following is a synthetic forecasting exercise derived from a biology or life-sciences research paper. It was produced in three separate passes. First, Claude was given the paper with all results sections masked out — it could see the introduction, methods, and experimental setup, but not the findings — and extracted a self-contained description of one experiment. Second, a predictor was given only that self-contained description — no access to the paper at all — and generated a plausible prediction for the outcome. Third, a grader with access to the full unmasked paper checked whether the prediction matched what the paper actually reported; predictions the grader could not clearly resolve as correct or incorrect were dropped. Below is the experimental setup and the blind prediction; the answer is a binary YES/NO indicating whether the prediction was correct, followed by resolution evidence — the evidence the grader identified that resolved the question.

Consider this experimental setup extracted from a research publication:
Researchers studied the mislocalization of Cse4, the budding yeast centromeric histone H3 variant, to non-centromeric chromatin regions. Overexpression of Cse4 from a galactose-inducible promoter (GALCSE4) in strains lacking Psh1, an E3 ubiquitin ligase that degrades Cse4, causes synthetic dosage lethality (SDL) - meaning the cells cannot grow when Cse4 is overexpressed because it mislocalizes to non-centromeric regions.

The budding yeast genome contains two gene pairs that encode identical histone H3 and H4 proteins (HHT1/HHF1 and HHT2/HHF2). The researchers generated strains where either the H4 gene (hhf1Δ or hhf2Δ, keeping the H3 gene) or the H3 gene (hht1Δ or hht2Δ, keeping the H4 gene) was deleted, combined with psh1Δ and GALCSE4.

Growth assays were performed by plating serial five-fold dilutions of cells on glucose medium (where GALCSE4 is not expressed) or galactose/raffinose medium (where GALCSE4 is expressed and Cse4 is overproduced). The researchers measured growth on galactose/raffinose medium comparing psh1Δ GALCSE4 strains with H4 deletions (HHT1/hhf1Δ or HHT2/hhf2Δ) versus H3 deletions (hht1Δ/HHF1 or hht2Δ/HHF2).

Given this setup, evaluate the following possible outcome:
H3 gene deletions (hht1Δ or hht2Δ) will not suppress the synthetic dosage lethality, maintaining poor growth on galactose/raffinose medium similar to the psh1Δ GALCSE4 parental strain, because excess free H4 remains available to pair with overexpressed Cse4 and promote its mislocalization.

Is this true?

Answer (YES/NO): YES